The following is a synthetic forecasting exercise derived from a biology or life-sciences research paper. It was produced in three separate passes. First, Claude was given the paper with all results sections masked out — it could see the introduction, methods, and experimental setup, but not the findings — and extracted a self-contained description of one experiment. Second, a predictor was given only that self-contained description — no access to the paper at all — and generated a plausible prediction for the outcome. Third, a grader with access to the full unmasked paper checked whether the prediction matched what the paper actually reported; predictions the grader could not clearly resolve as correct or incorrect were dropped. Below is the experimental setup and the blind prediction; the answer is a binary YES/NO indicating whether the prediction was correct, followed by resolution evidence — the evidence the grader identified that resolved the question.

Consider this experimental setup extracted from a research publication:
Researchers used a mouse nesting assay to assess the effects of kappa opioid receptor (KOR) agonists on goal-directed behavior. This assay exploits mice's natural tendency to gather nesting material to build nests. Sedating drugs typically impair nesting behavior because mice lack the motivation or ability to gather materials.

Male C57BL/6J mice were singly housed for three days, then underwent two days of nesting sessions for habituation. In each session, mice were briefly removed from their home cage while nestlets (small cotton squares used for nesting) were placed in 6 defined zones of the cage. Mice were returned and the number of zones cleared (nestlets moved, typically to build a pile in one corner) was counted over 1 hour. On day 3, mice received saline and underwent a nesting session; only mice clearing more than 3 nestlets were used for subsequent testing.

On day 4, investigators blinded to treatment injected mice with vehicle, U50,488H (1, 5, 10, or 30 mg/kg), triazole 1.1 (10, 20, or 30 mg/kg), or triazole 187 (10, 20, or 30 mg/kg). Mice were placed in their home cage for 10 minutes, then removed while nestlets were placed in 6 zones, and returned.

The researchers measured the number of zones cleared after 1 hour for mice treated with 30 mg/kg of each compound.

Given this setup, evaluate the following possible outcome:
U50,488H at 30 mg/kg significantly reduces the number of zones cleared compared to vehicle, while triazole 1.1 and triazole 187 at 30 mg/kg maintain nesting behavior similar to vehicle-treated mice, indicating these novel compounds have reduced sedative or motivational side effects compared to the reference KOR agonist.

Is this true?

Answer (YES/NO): NO